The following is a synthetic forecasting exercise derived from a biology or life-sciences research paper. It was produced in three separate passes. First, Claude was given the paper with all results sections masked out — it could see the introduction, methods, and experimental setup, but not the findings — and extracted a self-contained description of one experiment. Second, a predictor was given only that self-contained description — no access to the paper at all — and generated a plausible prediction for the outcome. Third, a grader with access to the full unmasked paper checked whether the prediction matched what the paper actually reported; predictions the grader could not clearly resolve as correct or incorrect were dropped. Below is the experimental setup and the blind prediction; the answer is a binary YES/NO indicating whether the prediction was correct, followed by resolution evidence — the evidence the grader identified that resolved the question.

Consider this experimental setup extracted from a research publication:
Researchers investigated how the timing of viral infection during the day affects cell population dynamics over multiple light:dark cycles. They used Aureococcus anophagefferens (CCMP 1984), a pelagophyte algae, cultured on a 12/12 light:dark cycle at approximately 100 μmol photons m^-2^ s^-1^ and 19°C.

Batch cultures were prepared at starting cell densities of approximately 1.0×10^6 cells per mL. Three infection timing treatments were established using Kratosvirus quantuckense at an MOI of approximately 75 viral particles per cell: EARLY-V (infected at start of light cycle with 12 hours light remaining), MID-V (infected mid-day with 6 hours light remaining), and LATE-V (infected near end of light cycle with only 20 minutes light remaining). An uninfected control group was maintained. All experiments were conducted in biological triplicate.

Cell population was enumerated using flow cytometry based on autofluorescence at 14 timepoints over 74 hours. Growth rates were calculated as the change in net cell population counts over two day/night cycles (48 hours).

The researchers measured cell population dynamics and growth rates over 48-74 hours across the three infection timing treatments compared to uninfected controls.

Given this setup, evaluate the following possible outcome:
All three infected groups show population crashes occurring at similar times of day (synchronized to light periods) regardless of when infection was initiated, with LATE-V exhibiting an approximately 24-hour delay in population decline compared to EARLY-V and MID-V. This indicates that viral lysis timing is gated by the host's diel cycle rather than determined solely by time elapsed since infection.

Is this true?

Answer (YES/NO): NO